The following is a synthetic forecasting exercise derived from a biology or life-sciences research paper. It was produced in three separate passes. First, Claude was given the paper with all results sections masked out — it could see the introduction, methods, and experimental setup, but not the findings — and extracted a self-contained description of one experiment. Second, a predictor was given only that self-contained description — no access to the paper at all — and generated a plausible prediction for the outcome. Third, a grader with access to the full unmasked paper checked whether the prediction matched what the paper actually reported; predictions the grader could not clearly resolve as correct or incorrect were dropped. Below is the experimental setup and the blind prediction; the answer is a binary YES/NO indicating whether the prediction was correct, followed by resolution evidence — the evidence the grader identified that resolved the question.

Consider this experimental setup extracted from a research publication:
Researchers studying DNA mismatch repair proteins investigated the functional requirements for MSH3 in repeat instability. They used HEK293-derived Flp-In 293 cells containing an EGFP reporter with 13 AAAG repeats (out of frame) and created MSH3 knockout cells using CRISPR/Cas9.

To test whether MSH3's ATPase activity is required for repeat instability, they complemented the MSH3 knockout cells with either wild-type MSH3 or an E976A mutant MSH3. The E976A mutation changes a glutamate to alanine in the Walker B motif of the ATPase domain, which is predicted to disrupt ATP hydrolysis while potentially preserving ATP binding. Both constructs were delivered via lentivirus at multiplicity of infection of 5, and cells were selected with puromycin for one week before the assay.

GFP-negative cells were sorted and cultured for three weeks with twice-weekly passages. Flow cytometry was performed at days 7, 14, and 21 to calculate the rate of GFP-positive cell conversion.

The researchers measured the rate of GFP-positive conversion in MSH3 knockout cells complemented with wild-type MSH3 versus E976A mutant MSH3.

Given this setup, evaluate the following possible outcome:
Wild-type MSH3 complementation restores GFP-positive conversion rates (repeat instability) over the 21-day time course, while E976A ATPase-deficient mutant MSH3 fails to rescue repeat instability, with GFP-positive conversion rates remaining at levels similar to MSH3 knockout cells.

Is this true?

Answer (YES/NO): YES